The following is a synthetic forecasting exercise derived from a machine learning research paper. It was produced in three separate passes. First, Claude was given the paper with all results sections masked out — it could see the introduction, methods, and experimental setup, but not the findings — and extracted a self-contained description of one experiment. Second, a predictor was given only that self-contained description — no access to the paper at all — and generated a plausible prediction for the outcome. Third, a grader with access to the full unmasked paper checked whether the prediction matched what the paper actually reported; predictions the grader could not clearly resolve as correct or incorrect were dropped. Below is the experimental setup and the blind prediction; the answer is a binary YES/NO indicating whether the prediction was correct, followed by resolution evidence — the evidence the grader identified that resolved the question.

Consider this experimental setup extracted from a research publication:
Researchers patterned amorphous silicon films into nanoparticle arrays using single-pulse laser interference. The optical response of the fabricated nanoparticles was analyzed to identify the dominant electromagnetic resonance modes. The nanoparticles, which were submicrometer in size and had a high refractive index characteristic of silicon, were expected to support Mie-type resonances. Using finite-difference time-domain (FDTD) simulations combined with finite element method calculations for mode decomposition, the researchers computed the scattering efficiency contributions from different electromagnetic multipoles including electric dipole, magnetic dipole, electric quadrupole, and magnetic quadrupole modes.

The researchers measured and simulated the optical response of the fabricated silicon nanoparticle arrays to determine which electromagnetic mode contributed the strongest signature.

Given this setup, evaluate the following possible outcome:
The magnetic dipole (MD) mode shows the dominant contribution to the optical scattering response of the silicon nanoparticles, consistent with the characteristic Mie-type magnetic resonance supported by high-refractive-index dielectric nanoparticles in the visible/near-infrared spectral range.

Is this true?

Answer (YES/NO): NO